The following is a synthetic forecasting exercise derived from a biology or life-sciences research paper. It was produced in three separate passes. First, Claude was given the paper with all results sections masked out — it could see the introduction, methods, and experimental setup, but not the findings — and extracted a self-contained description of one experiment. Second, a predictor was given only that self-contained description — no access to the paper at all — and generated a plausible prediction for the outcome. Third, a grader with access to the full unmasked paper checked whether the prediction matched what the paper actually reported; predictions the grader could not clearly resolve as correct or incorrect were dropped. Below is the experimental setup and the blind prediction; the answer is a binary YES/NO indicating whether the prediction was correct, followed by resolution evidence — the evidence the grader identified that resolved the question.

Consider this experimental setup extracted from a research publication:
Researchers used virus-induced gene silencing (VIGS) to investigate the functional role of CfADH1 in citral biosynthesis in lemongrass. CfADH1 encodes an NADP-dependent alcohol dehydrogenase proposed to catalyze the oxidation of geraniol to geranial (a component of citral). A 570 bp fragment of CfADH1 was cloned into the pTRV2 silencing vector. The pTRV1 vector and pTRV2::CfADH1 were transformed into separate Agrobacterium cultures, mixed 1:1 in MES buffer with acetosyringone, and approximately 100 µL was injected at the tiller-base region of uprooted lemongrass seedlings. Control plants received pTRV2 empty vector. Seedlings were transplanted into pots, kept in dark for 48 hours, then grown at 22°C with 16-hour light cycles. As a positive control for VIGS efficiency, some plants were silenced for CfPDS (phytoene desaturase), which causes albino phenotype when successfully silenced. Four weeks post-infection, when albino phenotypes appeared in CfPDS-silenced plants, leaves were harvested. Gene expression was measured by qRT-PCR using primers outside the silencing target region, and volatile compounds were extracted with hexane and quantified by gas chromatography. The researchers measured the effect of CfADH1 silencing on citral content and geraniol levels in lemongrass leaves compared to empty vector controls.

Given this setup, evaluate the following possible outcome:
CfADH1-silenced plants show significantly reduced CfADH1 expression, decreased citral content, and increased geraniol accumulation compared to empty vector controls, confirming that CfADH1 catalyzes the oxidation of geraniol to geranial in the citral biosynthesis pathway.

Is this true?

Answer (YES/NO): YES